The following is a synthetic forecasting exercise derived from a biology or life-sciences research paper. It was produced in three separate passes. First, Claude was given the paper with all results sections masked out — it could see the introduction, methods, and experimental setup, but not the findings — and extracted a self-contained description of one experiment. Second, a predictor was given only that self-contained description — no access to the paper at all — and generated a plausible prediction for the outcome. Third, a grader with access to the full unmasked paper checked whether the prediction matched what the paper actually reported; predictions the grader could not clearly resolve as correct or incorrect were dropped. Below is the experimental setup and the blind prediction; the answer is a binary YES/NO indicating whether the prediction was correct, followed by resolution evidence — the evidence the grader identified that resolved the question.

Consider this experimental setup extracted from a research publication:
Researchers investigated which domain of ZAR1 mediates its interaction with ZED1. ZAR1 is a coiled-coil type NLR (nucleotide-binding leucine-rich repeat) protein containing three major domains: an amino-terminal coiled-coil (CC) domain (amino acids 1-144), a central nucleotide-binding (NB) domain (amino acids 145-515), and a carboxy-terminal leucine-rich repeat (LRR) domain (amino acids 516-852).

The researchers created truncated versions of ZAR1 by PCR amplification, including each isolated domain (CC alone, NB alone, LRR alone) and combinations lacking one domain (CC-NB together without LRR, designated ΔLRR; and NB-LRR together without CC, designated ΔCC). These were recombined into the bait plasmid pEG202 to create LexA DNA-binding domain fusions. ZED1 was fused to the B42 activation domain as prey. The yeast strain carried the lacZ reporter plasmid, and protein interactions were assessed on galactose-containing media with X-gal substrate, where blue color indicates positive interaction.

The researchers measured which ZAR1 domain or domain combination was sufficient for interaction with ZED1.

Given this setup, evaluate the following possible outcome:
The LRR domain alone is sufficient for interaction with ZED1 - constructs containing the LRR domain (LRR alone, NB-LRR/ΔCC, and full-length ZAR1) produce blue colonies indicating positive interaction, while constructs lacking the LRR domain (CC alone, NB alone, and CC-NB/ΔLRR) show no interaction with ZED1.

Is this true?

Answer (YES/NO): YES